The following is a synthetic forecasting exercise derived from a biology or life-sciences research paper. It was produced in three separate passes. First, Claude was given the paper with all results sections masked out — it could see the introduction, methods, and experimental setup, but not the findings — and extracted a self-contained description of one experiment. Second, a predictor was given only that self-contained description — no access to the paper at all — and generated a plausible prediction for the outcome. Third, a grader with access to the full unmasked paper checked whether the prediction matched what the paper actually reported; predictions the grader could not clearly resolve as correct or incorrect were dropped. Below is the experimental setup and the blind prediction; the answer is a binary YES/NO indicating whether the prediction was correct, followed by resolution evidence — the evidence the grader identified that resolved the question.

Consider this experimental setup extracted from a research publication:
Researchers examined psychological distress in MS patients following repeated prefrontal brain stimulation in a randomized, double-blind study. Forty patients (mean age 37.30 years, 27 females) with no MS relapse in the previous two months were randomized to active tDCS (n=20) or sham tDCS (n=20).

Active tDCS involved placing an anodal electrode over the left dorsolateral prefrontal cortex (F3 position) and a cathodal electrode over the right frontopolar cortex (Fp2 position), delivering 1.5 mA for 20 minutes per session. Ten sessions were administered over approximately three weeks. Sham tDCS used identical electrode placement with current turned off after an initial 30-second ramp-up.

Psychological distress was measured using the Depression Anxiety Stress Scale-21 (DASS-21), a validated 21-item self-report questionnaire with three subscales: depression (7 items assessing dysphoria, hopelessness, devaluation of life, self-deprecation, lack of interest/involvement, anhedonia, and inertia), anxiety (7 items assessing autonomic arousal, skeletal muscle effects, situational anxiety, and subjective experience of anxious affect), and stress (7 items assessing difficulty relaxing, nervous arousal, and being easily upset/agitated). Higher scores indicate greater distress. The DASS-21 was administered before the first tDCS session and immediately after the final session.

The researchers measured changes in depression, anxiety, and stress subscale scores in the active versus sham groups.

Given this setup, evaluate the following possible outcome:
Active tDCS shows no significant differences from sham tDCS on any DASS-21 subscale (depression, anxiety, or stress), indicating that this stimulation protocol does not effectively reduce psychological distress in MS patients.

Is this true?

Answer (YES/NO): NO